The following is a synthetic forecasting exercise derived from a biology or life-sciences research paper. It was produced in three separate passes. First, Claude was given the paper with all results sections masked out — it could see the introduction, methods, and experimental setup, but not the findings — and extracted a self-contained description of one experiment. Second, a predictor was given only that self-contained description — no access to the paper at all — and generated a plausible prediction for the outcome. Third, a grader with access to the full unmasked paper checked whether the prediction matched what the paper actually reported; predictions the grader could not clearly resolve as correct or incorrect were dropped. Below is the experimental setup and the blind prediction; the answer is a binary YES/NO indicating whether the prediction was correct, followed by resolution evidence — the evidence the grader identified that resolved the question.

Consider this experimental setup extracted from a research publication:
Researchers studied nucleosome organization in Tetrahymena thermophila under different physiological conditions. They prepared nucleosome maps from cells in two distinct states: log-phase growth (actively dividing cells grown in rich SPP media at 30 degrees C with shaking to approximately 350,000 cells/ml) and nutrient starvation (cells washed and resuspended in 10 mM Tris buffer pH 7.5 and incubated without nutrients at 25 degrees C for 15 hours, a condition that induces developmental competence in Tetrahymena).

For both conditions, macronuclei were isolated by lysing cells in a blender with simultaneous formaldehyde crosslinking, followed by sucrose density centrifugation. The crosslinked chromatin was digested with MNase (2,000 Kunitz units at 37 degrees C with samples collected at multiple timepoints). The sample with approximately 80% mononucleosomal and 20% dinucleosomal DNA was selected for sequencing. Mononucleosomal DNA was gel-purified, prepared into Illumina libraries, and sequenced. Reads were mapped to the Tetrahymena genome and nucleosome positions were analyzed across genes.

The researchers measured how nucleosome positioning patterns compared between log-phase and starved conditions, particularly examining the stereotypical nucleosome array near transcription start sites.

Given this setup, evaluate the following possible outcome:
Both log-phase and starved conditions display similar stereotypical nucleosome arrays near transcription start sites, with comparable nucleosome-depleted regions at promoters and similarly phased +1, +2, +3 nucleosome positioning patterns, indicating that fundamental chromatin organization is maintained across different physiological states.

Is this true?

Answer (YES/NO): YES